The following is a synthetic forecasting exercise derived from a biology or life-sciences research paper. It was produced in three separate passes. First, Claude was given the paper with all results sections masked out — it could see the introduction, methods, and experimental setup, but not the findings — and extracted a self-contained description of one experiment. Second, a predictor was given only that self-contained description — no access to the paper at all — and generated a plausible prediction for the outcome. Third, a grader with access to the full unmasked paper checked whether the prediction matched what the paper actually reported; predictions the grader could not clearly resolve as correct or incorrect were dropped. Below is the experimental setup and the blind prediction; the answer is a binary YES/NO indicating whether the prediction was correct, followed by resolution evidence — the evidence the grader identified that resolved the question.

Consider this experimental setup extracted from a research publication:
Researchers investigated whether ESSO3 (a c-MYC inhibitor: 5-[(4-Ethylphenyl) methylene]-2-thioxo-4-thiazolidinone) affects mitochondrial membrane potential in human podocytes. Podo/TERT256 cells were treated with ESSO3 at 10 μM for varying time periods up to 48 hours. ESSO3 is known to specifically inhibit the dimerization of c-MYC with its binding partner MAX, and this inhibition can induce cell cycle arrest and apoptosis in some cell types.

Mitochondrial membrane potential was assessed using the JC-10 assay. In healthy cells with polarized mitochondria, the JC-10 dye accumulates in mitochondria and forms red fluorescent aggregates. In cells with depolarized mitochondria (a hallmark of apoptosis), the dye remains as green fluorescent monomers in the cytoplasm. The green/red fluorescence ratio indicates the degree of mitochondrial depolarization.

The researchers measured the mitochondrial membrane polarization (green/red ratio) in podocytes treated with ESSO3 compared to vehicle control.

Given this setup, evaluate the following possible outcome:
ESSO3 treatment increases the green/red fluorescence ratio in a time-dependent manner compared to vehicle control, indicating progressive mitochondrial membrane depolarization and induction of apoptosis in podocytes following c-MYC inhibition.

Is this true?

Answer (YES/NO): NO